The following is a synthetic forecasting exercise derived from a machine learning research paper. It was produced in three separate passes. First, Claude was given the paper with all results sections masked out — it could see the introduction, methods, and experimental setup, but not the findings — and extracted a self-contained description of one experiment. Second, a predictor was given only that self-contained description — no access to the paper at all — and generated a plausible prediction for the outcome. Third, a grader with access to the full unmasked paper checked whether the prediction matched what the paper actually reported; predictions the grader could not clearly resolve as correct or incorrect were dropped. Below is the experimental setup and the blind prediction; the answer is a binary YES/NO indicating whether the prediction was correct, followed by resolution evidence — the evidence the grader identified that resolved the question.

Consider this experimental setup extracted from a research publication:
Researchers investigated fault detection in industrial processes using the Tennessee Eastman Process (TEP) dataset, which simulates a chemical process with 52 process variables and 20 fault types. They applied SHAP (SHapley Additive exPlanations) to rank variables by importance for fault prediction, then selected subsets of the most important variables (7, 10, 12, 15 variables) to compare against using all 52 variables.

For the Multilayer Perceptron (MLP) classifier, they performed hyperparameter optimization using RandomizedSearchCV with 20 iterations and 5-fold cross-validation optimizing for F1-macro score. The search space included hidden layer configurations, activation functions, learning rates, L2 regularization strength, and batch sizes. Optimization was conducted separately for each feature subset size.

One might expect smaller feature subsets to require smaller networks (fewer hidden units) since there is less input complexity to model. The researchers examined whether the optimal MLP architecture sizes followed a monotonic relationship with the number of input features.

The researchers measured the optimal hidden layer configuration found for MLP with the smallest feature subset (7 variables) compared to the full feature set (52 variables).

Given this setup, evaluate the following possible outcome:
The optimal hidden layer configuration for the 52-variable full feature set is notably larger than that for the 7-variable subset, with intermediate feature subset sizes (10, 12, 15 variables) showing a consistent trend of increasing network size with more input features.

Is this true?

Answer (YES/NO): NO